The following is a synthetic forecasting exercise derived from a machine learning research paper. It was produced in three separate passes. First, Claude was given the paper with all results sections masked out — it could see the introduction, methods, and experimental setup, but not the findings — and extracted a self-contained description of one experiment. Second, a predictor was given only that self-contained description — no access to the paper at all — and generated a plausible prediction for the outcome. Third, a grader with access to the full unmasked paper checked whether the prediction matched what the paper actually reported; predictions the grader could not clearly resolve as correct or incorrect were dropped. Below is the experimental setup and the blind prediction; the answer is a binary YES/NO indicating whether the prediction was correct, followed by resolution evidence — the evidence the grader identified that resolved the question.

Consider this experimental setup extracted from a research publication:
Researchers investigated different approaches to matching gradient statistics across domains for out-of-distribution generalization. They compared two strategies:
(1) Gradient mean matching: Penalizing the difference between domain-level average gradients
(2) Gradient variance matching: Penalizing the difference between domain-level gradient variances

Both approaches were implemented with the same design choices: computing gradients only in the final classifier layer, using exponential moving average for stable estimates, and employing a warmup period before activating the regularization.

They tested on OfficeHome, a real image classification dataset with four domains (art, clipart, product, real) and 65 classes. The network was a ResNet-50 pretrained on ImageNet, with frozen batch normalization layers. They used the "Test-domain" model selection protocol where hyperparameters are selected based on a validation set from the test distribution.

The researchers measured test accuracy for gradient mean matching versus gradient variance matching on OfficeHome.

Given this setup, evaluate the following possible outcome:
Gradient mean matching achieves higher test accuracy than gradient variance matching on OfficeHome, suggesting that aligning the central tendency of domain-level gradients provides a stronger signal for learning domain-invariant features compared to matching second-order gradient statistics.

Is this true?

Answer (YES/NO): NO